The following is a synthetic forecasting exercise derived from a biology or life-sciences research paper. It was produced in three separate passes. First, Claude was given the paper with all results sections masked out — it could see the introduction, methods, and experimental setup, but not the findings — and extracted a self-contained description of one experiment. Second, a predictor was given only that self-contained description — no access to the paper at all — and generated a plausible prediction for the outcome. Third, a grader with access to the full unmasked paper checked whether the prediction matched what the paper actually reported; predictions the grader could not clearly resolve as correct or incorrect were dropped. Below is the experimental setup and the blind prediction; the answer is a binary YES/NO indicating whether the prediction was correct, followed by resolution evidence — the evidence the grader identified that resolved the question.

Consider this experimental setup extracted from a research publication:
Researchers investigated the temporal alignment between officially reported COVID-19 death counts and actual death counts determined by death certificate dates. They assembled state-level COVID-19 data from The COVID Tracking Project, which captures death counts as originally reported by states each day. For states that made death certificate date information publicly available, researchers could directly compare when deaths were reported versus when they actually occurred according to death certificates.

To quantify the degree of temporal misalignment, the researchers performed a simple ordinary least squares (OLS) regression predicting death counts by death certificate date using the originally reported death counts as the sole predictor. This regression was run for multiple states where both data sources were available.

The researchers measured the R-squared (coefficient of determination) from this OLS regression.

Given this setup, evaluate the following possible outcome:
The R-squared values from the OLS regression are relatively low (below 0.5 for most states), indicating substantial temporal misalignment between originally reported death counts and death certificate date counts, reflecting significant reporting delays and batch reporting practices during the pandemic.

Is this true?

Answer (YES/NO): YES